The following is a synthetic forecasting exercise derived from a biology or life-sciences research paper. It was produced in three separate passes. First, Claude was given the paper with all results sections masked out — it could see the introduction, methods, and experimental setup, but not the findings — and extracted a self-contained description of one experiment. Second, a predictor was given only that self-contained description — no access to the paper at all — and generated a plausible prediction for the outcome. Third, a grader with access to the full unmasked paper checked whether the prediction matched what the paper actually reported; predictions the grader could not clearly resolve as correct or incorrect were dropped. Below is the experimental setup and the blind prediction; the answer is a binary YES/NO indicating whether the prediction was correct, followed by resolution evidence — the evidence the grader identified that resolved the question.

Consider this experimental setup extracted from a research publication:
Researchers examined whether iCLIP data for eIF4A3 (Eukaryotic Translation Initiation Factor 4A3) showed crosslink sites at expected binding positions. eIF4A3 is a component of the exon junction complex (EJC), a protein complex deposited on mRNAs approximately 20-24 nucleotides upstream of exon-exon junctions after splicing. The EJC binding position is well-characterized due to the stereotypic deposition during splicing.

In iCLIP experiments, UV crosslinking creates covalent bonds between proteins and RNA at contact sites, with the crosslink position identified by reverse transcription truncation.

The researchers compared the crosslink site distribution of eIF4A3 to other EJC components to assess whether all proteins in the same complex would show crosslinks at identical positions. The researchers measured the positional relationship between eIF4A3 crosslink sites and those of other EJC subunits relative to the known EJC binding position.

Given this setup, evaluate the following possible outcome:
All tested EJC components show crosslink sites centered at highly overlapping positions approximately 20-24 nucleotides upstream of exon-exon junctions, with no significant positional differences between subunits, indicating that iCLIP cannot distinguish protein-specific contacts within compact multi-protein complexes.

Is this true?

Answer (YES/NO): NO